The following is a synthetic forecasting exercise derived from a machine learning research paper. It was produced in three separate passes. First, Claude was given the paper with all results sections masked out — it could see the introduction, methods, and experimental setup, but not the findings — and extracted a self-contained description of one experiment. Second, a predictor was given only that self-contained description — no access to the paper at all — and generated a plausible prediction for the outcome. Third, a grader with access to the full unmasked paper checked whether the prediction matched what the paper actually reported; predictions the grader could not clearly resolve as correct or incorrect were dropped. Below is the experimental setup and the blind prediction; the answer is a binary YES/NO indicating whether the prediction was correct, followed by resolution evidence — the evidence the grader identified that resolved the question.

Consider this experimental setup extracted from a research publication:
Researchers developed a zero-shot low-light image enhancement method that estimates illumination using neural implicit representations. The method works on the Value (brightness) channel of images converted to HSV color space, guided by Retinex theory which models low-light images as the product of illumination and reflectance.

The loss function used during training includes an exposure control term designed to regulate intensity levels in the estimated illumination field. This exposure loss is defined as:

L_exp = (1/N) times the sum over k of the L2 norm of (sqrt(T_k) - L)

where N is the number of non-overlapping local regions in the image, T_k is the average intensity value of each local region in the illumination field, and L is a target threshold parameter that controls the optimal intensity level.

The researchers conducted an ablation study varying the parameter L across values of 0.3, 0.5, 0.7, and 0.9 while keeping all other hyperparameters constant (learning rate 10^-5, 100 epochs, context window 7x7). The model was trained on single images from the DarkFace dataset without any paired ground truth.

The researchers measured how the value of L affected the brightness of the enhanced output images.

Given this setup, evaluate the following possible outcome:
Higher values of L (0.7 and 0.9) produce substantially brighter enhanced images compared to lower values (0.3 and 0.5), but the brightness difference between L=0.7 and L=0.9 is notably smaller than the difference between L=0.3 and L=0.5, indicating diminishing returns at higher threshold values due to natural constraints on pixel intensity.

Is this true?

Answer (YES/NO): NO